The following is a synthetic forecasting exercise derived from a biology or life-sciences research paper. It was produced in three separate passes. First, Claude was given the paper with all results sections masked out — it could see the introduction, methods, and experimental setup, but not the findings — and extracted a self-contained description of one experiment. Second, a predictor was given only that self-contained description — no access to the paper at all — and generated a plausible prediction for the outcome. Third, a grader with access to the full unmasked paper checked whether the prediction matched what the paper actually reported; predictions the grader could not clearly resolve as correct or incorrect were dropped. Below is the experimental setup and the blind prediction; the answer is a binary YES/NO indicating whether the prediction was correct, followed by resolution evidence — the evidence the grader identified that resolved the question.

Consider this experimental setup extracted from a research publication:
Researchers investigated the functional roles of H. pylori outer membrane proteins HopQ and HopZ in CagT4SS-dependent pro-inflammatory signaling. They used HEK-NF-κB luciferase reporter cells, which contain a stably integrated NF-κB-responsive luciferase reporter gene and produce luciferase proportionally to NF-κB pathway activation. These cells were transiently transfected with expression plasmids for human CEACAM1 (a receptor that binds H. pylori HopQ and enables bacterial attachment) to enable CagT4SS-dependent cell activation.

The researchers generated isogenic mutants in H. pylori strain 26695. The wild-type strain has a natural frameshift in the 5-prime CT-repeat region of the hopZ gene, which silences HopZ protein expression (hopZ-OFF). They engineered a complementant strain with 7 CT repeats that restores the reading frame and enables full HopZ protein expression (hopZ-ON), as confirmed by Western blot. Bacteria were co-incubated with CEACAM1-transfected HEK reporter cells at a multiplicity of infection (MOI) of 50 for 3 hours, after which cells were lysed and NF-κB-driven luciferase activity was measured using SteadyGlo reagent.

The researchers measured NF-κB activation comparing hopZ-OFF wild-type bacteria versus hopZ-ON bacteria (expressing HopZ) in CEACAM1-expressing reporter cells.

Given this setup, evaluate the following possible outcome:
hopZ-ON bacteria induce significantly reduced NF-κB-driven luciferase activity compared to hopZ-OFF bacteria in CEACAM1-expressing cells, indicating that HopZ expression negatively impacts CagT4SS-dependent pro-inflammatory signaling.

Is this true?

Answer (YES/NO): YES